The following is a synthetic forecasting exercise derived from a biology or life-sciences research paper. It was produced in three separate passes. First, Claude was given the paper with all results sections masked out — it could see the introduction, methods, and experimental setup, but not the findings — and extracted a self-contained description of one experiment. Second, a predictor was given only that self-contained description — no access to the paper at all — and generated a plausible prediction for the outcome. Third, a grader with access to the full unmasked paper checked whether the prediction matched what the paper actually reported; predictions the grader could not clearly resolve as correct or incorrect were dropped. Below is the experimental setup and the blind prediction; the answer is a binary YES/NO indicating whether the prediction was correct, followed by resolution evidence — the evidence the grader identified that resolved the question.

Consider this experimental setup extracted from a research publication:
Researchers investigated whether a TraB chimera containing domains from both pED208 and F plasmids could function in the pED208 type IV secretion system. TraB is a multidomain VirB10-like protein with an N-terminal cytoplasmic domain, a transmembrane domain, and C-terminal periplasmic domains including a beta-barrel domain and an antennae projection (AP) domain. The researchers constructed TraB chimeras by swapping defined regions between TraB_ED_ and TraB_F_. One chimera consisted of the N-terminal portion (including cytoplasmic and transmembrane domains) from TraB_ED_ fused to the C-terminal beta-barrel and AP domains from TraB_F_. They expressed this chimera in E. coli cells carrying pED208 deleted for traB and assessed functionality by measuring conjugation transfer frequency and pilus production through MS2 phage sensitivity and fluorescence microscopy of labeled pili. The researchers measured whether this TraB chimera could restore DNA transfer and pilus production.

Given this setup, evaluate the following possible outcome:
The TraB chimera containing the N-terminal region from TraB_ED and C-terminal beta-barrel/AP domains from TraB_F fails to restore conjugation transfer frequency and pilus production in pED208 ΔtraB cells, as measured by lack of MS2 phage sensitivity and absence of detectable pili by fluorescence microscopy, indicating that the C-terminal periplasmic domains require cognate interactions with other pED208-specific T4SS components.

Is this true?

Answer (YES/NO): YES